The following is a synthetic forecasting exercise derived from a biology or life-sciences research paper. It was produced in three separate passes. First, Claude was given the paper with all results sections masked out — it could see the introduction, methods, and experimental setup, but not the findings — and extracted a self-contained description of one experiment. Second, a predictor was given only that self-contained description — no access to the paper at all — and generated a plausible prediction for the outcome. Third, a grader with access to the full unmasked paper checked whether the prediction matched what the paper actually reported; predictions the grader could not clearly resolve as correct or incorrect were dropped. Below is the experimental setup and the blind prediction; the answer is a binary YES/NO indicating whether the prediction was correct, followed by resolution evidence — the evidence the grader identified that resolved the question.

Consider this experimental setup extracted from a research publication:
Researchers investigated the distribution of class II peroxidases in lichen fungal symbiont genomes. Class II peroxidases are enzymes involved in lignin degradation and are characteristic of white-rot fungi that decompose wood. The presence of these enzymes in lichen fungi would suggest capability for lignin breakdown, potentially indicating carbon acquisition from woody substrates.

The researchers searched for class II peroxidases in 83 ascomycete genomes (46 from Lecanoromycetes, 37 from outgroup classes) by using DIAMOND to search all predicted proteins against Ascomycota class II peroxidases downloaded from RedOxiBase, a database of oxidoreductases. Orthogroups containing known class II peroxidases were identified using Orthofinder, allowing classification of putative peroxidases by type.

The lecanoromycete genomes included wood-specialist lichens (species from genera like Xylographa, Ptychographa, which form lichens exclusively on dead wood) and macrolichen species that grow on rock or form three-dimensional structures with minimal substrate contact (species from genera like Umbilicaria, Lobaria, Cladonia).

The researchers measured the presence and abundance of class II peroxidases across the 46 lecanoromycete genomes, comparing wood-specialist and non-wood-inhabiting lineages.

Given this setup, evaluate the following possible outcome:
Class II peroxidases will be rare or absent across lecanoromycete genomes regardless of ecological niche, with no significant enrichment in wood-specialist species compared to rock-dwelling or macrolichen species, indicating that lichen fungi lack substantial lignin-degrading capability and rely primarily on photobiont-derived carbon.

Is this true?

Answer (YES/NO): NO